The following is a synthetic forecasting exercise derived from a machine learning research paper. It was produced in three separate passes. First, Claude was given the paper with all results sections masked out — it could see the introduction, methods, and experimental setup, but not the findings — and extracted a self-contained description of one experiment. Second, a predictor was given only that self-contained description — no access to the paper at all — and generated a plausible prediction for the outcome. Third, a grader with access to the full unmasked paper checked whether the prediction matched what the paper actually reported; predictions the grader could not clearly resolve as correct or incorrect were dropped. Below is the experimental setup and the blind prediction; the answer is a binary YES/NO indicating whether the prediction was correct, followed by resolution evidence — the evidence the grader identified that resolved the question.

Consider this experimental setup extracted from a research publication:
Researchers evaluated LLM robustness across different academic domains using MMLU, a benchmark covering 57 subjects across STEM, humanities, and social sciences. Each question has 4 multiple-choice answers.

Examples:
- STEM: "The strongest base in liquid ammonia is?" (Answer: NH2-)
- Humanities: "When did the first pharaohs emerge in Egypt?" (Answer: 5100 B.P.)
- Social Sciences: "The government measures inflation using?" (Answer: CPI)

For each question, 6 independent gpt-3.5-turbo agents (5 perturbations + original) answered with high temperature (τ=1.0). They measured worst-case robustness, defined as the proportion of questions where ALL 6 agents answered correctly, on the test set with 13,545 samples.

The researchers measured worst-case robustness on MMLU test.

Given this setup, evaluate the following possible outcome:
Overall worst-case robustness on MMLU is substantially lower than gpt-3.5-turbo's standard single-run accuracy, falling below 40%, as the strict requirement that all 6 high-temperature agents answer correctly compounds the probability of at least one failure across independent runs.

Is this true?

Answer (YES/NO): YES